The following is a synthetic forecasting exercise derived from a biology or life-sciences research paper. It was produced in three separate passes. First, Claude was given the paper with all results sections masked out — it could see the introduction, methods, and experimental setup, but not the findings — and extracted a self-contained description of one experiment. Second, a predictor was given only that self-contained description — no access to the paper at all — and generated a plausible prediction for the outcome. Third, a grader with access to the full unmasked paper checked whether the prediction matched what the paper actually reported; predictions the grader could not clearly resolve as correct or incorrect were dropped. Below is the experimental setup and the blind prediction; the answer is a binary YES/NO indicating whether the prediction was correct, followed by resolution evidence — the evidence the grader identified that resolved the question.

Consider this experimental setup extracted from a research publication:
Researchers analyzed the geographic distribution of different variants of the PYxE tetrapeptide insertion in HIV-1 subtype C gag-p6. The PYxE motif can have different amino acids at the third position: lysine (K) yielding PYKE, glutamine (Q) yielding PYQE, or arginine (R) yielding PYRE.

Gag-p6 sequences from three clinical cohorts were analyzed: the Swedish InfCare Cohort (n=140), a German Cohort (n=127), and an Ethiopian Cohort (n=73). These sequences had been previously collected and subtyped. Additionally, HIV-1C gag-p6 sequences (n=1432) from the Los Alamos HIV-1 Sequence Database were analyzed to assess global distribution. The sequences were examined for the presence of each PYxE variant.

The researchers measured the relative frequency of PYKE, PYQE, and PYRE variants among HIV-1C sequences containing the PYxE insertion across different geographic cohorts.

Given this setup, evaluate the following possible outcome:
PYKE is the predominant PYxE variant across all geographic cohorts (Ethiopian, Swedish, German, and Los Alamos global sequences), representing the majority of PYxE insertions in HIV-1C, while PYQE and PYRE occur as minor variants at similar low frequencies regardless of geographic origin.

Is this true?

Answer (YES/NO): NO